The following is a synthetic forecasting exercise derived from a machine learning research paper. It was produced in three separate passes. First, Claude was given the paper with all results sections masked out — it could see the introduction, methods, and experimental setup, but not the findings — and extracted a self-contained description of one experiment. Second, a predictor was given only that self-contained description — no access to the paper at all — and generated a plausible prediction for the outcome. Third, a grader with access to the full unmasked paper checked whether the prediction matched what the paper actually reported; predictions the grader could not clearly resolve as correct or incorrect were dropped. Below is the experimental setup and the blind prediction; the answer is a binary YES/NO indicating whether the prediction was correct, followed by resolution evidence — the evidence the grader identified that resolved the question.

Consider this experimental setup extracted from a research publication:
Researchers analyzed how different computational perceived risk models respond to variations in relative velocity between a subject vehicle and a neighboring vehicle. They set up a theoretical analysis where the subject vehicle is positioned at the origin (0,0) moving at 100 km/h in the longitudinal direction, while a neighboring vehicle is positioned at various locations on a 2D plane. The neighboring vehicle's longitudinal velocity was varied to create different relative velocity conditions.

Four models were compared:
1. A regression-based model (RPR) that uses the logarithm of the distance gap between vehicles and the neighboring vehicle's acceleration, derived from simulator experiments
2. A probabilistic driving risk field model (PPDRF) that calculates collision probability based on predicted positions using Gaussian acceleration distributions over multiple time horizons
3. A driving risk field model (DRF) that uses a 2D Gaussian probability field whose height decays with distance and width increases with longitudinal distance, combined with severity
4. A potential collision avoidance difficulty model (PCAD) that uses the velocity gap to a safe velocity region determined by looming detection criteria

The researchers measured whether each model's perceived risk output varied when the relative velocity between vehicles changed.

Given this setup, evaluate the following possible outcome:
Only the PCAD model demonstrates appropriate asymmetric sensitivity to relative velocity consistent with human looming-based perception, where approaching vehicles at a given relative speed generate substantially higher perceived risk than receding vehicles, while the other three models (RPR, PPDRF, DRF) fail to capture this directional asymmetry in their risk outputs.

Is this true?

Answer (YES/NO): NO